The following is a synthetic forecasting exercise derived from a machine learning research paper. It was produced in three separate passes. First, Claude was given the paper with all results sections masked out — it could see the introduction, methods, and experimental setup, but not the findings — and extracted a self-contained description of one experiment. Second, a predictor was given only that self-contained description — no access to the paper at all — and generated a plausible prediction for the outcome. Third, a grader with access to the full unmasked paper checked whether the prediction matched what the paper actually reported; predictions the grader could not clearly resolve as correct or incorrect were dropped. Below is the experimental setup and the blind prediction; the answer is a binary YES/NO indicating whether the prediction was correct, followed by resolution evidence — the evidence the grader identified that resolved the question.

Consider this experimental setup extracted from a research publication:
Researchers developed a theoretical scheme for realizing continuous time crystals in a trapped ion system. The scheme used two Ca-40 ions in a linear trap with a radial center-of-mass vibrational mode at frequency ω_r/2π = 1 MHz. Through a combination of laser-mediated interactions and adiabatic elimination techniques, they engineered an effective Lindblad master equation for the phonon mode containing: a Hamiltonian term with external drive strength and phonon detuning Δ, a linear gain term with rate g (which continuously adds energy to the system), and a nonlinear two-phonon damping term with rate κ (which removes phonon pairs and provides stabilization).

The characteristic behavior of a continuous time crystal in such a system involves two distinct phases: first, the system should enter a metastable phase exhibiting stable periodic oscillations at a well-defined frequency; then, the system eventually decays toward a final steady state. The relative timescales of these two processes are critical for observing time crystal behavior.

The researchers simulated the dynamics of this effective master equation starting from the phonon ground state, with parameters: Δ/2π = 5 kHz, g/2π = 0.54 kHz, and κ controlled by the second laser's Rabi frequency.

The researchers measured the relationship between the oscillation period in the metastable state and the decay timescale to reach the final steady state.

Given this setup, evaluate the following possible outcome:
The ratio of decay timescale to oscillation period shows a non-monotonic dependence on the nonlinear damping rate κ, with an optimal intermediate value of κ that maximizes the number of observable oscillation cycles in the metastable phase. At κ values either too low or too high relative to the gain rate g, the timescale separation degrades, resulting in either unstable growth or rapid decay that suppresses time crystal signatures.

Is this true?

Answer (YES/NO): NO